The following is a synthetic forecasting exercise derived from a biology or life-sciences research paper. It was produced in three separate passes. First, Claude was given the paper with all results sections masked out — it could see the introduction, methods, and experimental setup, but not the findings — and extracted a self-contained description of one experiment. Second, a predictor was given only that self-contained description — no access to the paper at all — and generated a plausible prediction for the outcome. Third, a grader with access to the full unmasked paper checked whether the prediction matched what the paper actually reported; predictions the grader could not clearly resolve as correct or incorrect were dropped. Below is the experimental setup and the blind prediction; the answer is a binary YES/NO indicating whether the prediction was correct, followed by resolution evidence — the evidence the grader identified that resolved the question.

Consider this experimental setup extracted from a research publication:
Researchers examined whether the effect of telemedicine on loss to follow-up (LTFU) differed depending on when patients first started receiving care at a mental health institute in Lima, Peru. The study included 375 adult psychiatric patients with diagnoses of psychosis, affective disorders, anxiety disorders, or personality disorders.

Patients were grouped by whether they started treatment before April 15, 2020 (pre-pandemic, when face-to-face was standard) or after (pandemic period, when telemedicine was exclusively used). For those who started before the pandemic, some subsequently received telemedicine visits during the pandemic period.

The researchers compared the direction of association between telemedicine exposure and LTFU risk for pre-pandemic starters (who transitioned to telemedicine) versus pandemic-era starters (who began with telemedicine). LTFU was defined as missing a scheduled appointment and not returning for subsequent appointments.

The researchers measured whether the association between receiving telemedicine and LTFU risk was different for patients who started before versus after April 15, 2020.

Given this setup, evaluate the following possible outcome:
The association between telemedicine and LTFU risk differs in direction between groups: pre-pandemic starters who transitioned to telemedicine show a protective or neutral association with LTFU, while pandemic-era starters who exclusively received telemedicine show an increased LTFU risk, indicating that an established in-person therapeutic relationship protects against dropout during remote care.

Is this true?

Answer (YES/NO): NO